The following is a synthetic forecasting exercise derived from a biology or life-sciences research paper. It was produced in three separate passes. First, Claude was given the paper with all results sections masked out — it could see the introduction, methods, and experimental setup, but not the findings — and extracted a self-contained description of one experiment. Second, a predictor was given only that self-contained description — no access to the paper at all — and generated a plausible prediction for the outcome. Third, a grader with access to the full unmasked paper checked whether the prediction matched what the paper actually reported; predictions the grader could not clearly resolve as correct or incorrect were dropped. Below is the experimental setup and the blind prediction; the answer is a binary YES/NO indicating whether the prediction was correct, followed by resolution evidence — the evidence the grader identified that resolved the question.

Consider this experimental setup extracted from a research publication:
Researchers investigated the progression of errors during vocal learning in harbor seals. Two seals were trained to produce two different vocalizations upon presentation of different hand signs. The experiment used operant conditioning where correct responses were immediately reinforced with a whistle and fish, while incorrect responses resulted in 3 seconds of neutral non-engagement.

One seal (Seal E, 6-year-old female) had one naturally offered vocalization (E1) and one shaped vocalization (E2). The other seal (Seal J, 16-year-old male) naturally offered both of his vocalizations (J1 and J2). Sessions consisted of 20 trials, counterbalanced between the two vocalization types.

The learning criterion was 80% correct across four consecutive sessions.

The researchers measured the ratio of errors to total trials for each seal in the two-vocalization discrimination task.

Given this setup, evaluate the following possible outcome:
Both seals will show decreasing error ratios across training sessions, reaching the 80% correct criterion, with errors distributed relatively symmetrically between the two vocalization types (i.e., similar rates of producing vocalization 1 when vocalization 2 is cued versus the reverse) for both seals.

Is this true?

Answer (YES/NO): NO